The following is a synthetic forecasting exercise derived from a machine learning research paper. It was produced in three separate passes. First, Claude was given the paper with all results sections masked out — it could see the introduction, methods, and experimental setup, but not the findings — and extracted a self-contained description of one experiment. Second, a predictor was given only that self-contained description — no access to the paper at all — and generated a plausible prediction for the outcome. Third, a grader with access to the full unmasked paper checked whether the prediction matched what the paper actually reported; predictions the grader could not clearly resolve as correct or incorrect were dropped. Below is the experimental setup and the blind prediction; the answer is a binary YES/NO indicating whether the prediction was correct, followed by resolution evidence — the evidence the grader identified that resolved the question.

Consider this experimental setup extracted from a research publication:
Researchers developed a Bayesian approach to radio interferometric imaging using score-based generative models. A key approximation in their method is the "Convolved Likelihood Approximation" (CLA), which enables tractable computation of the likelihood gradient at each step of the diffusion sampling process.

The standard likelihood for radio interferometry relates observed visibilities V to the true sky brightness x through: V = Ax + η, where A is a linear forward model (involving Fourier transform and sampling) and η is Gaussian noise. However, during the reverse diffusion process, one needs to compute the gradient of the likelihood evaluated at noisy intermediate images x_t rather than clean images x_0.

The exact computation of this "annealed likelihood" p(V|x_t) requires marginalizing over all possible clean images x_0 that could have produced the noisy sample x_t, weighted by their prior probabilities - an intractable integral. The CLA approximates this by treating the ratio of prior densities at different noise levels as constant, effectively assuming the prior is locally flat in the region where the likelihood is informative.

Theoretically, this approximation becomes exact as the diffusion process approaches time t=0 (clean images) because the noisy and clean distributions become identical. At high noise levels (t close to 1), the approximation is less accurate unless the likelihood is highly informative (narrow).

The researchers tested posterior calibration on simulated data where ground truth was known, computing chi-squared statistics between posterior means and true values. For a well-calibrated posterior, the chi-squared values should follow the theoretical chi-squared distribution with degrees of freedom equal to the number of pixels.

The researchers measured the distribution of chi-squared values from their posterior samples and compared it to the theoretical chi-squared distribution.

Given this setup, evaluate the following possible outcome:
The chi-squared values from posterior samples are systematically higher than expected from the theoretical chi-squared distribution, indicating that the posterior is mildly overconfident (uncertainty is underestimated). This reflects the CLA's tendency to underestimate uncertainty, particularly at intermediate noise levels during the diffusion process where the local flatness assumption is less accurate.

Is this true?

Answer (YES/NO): NO